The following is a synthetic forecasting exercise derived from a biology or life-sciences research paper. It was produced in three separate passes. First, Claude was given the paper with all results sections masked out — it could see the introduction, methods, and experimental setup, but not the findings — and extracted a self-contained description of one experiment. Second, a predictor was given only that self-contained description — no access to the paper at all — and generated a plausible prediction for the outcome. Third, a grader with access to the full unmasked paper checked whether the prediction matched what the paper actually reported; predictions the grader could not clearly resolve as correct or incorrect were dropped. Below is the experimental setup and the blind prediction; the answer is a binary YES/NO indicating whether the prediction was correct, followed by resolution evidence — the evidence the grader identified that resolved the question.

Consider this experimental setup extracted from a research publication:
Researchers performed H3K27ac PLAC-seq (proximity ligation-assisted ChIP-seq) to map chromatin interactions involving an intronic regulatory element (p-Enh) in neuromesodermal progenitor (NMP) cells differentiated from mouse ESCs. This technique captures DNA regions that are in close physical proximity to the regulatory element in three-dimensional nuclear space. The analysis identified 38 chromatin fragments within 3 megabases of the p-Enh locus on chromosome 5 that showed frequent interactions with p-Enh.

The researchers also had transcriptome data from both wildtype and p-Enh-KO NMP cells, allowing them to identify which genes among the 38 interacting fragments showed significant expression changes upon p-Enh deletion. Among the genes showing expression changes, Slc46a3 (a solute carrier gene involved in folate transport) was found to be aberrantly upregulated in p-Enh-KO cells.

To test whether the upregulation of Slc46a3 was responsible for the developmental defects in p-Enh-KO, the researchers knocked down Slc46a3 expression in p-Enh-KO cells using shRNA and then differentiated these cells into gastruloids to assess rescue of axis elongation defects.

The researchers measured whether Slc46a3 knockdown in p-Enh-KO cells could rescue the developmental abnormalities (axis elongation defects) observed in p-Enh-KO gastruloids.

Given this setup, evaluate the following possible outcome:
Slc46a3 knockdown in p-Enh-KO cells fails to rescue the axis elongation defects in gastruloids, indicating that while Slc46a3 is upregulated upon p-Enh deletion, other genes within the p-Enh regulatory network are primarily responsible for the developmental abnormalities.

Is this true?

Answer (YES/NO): YES